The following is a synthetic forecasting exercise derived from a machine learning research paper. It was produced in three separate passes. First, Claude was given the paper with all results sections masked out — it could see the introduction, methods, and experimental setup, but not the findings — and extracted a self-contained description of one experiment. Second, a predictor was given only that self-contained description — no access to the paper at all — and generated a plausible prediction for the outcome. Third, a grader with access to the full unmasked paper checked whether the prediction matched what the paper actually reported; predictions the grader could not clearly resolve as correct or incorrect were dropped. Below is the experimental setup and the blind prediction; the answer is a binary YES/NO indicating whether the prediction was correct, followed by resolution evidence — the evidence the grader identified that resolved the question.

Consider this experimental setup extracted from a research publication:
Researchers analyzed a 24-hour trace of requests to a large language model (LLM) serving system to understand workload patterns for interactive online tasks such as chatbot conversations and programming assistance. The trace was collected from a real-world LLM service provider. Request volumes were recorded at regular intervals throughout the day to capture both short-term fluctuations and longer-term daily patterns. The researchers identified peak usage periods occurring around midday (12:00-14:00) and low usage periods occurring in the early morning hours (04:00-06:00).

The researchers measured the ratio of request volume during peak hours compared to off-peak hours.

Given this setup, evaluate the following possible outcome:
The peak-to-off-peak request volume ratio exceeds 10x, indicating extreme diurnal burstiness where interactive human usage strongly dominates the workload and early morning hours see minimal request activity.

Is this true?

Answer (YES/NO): NO